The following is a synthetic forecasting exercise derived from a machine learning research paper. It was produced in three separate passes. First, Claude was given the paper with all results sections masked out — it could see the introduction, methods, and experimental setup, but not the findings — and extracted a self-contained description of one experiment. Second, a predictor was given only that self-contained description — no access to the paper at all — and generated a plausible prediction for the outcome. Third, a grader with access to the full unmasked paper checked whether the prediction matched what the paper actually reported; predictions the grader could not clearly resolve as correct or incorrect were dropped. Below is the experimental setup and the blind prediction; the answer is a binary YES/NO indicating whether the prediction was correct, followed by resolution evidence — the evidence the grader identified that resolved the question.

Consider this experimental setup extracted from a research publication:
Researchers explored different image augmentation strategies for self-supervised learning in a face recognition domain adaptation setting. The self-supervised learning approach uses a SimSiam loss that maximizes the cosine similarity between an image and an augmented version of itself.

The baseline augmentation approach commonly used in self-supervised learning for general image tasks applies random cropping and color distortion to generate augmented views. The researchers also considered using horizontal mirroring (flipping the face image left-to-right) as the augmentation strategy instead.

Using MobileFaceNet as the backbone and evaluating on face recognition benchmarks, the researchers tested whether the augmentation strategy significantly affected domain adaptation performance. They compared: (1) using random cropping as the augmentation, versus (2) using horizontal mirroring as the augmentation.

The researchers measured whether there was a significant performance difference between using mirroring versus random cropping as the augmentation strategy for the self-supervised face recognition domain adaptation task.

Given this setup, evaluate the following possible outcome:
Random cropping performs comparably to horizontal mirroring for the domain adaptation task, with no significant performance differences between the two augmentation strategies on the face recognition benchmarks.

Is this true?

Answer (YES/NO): YES